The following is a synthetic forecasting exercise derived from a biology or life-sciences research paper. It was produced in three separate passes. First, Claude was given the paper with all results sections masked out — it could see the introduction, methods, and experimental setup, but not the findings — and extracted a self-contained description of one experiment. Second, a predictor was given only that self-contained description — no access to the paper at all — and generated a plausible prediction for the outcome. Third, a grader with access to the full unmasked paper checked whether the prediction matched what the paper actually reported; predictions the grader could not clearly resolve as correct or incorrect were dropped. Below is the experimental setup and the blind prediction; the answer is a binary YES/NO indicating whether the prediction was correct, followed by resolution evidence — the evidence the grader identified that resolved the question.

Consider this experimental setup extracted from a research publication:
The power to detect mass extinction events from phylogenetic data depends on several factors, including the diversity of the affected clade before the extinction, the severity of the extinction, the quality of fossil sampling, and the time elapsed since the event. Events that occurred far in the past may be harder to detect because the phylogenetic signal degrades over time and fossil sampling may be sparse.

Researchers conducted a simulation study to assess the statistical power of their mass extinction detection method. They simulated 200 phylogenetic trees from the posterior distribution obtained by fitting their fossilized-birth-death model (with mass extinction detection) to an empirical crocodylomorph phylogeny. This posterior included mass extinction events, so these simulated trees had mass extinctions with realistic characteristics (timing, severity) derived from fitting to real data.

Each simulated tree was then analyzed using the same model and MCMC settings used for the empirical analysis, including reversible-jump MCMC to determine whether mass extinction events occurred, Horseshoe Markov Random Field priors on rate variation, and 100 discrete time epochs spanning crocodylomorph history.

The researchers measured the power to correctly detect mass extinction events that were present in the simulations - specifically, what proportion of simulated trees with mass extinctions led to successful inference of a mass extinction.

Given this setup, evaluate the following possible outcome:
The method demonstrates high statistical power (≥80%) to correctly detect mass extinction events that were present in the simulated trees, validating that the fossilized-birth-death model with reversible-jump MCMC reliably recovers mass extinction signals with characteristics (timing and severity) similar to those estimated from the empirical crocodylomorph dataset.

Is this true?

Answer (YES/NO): YES